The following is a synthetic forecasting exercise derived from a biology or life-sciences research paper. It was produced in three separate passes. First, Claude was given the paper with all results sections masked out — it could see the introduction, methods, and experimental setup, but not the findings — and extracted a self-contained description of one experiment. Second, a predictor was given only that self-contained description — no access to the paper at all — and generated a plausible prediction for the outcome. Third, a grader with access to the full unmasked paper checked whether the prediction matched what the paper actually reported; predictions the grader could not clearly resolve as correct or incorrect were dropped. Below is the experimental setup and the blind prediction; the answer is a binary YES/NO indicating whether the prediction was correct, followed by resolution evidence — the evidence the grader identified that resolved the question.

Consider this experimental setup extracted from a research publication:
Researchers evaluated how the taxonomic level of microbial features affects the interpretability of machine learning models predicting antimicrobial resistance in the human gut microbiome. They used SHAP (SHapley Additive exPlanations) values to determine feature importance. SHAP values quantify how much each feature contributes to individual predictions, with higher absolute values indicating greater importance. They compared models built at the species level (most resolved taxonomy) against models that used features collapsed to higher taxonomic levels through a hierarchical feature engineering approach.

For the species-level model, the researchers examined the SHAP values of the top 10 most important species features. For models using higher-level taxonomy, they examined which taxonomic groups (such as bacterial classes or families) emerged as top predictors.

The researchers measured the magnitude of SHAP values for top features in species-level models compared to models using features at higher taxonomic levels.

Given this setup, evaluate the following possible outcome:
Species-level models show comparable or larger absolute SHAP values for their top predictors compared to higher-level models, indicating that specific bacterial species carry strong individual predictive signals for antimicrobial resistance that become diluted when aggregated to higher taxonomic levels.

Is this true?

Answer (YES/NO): NO